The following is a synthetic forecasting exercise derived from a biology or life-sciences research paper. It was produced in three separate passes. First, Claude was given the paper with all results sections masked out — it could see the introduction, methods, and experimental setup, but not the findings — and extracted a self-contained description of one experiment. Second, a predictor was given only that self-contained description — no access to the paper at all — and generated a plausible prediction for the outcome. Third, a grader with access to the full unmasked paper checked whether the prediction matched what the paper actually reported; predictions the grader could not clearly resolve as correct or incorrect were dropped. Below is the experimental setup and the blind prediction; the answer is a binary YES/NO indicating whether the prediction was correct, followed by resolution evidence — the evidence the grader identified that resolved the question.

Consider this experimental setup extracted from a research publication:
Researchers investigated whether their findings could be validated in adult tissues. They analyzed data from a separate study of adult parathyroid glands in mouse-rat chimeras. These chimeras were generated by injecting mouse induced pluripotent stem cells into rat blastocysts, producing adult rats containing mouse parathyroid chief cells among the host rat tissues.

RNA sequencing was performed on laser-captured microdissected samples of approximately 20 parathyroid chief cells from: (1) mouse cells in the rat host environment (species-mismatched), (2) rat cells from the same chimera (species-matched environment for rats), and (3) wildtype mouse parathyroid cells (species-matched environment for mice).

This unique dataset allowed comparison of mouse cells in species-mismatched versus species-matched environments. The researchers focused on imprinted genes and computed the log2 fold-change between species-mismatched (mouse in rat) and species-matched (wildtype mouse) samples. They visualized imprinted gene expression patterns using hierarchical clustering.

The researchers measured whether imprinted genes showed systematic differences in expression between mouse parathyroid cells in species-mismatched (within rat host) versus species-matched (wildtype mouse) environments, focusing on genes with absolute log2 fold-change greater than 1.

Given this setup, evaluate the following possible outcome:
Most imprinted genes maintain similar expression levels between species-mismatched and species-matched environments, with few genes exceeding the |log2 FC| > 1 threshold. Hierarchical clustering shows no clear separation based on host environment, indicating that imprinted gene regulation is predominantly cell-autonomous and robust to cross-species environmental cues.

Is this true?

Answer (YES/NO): NO